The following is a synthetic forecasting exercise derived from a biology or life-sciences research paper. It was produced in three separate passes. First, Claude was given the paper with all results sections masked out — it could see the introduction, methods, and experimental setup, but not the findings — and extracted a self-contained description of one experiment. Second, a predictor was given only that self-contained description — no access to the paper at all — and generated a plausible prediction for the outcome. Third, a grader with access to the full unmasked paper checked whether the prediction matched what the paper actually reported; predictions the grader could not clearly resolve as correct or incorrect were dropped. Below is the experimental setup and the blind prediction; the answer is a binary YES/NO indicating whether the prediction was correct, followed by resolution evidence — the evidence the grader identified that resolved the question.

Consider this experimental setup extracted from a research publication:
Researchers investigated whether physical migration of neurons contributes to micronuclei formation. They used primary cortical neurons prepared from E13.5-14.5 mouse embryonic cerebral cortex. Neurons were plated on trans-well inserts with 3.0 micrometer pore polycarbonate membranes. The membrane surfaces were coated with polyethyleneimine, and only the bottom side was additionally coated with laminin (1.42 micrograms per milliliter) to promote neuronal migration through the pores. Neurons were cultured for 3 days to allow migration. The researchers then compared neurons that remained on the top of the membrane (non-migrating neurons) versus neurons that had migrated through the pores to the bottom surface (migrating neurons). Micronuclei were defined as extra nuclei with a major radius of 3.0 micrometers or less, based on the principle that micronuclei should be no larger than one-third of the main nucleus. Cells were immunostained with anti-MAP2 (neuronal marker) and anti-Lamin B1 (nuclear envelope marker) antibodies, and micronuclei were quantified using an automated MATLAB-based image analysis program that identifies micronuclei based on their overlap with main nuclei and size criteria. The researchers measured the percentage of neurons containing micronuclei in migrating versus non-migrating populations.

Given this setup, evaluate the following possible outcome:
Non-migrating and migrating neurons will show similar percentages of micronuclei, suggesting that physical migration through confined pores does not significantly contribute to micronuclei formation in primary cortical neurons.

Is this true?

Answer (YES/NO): NO